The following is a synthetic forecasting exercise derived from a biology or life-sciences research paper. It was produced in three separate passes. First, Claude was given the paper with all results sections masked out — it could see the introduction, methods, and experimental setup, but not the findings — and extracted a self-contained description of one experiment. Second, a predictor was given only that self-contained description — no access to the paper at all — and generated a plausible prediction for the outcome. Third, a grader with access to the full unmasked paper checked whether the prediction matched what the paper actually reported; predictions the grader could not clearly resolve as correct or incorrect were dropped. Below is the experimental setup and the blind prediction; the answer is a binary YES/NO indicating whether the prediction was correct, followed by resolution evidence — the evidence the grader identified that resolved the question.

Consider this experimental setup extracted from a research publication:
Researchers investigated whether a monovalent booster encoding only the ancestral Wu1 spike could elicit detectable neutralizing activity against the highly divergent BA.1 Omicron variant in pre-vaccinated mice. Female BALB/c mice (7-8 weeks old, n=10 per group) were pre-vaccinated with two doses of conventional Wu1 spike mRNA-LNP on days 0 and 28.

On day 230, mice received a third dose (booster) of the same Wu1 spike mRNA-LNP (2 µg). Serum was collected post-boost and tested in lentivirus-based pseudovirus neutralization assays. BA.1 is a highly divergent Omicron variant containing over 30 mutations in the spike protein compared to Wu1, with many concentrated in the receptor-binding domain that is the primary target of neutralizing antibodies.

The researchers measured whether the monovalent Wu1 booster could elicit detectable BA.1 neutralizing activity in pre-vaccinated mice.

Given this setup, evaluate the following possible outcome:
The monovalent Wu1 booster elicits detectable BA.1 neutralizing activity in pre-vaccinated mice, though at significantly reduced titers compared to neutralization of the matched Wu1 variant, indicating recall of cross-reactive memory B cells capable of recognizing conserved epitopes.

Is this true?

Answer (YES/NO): YES